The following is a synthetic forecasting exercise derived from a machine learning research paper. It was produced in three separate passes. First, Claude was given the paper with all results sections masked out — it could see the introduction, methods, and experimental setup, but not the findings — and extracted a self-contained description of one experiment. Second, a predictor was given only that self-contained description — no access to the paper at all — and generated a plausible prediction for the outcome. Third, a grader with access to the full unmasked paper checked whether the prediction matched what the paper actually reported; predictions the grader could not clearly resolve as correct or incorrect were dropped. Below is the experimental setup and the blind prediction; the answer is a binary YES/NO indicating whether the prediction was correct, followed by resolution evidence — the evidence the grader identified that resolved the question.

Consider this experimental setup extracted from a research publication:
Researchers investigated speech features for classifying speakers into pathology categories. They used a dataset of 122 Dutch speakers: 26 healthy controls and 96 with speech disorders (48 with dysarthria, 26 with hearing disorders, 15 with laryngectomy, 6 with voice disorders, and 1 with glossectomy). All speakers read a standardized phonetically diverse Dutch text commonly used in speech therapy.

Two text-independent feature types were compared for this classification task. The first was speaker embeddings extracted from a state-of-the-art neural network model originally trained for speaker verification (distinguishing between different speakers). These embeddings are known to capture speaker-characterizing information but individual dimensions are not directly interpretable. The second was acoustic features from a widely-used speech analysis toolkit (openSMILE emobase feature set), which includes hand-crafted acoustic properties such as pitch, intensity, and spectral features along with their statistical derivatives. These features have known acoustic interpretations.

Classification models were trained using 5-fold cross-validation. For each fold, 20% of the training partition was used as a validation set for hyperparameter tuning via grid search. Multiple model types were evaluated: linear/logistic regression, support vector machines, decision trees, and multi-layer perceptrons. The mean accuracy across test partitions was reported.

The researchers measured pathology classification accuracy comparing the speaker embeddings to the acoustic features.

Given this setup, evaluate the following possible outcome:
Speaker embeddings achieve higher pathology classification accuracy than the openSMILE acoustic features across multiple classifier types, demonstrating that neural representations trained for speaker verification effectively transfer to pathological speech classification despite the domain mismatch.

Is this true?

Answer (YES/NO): YES